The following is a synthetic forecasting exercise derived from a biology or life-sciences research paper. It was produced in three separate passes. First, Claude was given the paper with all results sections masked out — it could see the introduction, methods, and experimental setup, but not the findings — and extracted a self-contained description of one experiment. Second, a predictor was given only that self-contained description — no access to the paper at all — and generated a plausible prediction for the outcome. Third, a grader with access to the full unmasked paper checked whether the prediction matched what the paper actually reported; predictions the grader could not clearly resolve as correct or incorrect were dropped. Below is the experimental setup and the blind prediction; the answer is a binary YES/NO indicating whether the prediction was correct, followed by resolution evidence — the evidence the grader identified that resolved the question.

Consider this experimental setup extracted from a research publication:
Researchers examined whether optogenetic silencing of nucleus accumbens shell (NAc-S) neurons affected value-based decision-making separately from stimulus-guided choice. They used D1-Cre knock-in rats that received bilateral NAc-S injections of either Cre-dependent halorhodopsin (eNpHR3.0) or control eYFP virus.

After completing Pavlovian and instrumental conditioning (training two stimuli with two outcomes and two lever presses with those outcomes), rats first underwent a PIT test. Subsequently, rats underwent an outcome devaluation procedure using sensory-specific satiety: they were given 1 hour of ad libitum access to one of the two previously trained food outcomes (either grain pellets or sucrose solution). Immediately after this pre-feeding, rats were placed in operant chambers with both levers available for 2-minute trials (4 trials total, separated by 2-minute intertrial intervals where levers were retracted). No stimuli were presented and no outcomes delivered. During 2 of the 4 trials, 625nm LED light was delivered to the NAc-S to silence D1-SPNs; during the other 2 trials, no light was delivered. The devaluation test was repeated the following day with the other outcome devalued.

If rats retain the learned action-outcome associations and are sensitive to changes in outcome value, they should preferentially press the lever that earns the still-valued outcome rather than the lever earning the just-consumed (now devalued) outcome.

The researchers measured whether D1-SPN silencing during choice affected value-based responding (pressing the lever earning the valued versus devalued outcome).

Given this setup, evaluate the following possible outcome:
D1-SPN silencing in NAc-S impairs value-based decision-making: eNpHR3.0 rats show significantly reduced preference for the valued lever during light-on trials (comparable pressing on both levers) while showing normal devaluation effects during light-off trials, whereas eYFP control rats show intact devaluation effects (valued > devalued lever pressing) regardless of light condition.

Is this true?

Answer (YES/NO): NO